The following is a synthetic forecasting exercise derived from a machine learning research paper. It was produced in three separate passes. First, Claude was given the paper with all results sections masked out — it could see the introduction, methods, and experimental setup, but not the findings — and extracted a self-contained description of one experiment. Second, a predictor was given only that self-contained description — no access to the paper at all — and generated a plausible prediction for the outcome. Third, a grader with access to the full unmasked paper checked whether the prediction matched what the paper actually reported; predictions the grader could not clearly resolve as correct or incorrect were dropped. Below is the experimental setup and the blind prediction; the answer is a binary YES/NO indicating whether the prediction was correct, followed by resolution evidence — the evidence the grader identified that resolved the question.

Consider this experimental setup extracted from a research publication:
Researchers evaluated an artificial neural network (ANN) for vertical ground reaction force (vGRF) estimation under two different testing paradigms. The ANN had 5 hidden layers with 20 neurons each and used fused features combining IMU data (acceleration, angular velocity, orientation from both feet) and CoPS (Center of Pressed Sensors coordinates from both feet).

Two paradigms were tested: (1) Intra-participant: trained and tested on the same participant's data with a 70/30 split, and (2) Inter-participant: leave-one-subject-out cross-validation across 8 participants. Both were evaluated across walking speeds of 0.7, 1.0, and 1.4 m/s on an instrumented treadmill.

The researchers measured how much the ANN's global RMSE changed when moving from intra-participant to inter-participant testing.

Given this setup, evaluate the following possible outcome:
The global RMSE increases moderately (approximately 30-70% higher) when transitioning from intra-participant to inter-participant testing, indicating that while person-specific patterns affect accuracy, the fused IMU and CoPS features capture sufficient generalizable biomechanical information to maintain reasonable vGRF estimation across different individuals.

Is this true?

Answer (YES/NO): YES